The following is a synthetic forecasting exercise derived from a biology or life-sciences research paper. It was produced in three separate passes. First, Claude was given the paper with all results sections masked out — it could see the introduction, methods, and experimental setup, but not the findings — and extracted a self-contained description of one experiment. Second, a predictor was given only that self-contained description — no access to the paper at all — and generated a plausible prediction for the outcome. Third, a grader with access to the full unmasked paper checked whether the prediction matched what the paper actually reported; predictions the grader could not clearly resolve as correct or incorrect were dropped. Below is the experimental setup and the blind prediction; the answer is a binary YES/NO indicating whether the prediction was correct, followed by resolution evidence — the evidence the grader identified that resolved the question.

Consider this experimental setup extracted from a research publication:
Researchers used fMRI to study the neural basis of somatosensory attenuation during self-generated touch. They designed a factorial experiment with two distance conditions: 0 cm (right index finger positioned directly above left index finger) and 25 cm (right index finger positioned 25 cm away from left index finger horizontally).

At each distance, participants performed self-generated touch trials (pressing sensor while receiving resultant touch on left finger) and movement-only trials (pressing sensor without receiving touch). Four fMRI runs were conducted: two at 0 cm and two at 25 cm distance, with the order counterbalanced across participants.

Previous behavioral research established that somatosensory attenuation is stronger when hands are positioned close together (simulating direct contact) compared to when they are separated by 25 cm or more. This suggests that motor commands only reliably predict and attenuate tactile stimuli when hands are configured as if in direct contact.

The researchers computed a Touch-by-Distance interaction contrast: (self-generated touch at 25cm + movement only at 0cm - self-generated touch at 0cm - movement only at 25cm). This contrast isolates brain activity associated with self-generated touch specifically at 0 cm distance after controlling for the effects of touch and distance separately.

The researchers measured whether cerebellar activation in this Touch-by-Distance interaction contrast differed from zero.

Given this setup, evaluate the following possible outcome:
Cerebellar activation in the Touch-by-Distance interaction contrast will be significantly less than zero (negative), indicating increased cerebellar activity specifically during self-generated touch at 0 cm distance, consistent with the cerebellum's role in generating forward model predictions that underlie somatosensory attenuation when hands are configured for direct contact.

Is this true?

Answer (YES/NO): NO